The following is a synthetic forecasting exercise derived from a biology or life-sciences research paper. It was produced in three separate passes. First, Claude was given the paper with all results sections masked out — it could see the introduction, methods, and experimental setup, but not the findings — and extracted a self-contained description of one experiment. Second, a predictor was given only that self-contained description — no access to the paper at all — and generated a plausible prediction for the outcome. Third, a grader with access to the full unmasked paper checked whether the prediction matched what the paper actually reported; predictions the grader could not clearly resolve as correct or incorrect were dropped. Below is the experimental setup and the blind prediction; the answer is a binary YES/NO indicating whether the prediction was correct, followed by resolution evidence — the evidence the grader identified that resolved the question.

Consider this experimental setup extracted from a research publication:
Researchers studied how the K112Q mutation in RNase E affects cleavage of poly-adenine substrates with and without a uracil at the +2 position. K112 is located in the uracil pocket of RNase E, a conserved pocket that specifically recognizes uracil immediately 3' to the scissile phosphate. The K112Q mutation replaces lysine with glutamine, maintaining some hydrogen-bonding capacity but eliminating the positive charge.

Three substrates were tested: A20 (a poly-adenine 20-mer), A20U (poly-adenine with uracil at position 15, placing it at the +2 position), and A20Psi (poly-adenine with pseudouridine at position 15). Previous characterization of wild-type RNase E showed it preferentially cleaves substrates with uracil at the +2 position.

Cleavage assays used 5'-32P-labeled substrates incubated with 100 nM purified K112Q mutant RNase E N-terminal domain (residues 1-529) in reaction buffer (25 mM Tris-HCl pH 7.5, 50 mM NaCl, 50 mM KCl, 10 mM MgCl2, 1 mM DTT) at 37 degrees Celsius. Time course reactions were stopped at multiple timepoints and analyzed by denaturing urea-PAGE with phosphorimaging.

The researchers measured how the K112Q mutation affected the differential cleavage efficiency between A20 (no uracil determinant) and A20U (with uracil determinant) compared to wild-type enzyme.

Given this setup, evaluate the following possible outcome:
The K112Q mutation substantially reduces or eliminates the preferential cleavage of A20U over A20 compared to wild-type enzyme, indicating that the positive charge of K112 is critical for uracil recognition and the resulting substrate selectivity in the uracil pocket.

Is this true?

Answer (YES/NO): NO